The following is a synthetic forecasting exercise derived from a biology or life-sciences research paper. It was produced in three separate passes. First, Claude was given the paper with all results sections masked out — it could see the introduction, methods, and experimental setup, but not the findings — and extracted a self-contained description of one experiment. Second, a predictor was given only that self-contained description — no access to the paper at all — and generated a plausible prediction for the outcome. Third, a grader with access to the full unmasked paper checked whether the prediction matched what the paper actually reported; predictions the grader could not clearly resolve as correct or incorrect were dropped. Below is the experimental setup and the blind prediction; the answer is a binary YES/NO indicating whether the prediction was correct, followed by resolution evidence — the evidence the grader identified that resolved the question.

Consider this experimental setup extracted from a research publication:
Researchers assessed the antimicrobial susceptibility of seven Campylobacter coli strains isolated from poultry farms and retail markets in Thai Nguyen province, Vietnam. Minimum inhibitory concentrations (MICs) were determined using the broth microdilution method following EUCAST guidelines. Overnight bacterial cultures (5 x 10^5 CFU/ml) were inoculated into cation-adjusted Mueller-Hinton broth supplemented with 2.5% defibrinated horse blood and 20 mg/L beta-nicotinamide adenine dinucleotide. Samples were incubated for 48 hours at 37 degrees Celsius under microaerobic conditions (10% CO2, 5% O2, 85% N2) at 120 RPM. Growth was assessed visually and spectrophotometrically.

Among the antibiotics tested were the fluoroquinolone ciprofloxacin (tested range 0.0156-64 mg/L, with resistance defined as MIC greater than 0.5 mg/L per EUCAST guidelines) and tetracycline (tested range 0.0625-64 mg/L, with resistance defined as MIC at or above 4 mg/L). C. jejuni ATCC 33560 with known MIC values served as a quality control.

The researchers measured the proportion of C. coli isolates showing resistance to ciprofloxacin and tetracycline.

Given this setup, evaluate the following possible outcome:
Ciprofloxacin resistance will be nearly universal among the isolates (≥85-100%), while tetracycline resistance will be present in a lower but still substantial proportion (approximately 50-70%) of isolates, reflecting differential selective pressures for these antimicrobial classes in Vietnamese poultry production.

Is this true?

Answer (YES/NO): NO